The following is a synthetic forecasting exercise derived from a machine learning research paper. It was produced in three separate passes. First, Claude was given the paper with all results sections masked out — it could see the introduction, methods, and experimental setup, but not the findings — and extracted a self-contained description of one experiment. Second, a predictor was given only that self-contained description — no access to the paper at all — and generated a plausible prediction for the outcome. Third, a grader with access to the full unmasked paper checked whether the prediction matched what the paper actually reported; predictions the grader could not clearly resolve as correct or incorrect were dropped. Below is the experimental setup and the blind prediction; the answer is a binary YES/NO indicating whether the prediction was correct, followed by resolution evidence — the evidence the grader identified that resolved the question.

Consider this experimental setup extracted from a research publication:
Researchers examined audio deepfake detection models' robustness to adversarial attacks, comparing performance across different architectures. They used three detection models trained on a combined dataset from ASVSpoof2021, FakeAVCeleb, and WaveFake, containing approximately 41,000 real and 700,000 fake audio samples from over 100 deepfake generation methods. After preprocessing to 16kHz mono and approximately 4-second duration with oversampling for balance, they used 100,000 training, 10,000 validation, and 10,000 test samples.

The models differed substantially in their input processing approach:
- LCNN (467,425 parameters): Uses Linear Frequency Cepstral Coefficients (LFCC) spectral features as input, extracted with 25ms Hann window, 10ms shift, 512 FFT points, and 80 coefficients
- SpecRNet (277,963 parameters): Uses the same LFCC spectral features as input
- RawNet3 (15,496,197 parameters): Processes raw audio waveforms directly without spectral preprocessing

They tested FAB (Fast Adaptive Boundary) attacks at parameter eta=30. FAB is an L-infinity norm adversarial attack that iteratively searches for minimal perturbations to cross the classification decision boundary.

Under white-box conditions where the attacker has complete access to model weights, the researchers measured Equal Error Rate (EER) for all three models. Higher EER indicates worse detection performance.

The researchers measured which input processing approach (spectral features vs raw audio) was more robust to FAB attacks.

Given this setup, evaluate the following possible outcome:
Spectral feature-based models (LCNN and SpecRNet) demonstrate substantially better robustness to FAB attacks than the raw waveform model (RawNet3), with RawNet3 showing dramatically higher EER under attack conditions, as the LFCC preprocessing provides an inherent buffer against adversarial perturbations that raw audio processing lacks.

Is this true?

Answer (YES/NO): NO